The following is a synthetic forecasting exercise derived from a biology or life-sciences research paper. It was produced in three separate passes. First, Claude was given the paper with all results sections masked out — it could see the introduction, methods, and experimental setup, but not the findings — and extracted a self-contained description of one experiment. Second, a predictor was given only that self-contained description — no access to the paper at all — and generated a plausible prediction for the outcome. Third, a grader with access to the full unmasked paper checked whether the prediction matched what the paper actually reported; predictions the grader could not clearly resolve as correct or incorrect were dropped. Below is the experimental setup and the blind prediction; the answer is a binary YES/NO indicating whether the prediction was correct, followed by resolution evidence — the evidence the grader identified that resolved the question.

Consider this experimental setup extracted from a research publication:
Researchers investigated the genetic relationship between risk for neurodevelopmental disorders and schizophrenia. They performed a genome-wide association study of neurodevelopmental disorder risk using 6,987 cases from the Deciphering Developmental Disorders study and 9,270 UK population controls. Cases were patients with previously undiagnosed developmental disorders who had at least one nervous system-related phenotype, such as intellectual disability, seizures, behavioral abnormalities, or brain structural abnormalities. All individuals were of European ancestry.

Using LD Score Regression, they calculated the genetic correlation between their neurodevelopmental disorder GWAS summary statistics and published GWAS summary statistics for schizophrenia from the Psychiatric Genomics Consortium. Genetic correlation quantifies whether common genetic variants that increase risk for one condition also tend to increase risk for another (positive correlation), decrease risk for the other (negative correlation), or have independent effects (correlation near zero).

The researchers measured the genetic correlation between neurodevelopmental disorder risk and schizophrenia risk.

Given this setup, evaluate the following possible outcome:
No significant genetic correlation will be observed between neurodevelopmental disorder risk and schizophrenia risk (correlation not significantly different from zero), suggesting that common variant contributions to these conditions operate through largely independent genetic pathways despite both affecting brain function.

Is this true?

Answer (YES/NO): NO